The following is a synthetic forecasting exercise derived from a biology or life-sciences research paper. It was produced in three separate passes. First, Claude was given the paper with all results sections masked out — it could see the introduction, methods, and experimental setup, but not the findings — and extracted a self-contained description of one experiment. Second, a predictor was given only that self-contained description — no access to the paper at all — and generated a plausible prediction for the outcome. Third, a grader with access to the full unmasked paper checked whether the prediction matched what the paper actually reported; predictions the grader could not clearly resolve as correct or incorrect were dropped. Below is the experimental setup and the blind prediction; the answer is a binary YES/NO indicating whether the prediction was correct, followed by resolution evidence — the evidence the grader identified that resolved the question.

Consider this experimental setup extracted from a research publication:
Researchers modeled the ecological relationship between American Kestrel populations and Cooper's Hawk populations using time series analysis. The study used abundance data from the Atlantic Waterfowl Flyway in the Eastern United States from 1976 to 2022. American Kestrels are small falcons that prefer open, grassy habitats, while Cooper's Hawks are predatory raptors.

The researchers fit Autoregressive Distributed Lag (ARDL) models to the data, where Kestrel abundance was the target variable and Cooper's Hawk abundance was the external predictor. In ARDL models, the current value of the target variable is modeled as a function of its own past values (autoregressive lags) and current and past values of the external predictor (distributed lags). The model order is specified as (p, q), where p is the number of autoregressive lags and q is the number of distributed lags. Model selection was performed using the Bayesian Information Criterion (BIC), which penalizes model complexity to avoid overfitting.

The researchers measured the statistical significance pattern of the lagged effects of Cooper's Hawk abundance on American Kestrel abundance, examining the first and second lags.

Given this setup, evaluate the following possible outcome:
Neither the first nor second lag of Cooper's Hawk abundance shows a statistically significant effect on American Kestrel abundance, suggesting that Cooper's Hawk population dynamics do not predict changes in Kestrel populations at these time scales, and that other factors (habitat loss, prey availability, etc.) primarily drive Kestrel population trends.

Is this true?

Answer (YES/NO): NO